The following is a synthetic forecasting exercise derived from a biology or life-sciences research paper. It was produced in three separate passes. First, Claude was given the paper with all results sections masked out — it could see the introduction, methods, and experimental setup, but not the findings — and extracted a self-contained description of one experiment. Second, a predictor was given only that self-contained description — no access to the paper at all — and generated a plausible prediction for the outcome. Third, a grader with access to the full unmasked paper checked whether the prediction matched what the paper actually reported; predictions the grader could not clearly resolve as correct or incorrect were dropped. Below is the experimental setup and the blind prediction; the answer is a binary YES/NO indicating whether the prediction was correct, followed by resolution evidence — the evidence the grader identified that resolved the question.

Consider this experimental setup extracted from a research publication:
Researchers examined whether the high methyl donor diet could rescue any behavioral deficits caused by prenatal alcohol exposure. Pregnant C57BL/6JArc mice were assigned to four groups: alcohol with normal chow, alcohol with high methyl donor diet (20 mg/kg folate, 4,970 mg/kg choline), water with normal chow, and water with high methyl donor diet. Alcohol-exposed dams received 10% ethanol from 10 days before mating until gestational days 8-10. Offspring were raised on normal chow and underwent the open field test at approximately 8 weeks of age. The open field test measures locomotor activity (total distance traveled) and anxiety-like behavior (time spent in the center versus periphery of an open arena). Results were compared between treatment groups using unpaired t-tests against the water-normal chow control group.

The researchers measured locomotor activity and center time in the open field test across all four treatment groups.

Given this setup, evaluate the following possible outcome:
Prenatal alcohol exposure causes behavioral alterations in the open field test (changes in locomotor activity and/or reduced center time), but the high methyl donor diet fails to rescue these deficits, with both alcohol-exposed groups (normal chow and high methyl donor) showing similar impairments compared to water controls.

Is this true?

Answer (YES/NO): NO